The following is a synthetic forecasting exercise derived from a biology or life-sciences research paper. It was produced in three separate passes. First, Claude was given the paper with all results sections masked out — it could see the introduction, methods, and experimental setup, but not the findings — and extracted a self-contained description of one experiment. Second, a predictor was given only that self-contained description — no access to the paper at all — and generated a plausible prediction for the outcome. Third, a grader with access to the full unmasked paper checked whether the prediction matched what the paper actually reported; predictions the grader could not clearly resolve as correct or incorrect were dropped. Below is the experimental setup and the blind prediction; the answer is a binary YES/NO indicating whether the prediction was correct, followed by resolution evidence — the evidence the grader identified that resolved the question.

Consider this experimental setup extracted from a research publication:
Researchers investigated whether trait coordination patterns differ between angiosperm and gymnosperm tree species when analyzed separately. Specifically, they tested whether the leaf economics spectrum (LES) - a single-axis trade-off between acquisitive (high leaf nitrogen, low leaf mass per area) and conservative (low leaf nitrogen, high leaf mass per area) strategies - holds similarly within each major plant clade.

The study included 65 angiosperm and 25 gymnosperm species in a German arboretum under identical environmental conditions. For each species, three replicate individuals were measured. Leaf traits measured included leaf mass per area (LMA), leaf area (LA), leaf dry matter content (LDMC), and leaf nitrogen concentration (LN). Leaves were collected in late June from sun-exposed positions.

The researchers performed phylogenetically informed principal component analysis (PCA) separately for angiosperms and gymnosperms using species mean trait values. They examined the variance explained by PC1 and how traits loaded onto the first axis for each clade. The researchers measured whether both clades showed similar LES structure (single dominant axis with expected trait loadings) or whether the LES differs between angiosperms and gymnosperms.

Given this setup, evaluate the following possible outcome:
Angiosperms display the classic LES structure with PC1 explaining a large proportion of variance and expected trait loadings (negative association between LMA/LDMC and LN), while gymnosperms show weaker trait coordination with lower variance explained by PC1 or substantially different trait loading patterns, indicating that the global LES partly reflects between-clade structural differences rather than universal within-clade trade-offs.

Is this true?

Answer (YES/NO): NO